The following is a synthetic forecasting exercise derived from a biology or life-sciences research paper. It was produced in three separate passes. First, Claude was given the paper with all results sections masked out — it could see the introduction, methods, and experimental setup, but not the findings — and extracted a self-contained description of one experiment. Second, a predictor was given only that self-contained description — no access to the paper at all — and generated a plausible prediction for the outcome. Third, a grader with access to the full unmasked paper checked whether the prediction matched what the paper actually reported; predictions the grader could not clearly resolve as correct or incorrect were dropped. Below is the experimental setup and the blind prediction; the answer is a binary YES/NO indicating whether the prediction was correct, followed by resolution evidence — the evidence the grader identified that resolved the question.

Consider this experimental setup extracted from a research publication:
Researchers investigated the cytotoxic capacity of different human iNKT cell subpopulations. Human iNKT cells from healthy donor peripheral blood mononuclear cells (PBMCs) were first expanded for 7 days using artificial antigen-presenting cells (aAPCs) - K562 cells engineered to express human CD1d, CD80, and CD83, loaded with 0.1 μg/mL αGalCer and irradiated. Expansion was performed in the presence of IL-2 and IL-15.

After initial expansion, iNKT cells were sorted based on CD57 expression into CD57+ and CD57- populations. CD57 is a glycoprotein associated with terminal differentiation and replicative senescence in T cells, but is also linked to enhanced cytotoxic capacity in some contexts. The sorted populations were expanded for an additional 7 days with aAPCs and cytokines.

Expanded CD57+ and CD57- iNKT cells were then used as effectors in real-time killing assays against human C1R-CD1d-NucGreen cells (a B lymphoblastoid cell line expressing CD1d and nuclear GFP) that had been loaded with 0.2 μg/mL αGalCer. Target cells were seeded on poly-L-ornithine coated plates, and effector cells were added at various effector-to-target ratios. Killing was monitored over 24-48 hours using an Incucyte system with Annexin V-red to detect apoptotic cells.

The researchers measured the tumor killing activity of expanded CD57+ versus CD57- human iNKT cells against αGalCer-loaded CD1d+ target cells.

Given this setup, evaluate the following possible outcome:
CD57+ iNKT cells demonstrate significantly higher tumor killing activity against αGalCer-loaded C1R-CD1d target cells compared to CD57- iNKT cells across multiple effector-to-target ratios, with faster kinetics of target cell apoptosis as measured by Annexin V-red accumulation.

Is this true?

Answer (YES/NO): YES